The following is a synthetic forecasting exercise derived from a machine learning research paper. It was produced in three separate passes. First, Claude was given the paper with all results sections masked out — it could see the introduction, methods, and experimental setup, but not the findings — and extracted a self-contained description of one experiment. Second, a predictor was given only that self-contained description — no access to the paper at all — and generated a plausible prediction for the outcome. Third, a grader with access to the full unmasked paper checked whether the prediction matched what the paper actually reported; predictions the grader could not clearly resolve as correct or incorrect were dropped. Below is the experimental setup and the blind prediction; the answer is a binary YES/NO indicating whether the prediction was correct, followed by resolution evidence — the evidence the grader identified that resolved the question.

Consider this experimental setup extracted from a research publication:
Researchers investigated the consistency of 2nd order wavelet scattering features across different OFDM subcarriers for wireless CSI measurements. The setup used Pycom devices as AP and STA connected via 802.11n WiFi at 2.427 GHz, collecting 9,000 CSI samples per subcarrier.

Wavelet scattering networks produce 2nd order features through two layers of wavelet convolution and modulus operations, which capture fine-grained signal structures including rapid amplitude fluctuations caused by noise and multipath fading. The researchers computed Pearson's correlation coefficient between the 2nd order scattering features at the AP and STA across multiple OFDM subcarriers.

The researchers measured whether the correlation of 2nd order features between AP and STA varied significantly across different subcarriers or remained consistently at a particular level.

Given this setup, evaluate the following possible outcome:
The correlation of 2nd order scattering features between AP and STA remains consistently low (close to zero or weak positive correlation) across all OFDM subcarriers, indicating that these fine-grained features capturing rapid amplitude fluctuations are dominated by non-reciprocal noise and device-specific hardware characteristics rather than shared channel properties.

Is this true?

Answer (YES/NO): YES